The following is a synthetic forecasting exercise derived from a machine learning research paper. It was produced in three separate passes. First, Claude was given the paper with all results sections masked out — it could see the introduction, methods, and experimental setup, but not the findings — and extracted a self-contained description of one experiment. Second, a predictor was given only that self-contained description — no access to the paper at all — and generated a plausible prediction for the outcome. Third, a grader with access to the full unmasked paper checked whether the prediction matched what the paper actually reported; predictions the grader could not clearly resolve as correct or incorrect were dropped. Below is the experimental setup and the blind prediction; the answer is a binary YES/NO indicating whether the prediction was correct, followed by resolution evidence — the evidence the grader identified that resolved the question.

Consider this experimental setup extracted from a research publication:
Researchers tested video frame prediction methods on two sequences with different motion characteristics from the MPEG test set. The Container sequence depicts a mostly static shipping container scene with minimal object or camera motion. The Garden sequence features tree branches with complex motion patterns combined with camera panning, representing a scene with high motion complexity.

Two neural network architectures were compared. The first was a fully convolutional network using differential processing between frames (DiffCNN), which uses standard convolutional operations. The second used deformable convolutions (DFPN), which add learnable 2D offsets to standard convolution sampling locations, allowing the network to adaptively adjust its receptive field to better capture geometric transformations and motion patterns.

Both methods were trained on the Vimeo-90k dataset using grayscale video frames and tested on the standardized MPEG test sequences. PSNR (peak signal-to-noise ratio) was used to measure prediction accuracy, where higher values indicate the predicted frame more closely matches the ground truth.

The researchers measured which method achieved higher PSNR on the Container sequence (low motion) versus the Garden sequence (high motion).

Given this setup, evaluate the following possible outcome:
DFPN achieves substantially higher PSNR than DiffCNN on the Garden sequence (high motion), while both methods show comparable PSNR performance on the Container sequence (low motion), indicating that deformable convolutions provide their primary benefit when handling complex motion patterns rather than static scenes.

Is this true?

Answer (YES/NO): NO